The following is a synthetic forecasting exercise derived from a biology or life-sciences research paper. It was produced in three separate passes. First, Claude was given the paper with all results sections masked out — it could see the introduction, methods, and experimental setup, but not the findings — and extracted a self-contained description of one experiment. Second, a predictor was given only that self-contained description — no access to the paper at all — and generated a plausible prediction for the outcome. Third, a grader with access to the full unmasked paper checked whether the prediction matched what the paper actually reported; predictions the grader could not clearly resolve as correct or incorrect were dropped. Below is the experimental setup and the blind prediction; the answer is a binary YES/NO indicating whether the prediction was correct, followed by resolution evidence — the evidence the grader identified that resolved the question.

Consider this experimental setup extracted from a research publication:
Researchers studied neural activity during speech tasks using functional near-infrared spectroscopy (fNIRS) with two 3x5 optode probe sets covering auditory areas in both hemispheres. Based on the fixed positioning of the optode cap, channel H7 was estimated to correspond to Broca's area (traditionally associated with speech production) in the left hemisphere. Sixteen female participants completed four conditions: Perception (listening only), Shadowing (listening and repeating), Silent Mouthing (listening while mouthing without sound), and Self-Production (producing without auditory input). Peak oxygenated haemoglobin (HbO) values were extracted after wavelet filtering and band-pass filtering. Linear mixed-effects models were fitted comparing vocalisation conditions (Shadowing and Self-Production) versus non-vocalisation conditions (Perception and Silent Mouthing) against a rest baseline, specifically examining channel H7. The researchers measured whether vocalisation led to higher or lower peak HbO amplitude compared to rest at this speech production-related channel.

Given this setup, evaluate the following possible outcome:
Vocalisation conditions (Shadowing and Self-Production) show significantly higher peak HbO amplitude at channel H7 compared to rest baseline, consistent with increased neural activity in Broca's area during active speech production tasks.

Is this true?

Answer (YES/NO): YES